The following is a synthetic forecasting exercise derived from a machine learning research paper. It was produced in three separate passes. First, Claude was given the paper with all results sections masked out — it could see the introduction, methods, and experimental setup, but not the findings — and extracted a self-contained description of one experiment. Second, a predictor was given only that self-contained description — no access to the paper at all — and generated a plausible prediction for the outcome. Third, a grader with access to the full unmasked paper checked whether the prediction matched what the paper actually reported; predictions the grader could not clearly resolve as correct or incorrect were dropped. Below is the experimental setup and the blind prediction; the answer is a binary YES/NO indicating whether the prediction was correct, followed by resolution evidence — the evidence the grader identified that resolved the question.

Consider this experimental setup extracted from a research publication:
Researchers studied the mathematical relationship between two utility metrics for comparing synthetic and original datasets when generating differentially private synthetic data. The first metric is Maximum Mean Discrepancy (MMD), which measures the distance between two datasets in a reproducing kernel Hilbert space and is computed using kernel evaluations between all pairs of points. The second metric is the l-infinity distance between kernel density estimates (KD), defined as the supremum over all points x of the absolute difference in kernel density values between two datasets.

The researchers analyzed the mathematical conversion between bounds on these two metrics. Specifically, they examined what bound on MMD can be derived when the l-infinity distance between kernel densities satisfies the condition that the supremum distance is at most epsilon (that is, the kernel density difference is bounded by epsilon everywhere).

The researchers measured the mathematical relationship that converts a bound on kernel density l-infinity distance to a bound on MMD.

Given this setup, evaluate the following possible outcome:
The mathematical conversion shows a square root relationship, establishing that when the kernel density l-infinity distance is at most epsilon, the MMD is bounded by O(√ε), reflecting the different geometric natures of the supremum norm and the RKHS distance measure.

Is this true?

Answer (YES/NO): YES